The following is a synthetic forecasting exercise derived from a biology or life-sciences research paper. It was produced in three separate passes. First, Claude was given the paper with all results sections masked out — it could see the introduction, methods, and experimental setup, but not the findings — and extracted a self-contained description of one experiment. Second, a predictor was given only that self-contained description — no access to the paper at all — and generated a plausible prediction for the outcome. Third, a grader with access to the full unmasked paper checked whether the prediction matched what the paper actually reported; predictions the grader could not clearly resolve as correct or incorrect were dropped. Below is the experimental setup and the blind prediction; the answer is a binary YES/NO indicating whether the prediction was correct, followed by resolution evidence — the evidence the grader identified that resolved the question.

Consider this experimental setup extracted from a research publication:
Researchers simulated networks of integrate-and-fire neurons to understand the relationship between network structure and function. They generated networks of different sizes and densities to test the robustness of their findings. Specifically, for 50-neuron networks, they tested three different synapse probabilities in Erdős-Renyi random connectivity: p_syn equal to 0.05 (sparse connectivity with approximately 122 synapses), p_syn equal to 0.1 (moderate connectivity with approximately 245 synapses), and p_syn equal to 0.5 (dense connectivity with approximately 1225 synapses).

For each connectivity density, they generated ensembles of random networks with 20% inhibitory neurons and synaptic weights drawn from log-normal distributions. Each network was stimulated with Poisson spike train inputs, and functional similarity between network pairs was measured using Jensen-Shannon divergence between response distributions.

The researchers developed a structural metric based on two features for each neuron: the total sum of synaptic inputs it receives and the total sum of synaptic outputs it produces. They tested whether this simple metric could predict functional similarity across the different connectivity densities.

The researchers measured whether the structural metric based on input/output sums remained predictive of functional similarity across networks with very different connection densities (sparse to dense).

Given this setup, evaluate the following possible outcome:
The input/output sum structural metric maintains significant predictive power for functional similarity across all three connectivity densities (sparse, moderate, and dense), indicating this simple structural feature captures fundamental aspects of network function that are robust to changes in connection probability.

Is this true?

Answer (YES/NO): YES